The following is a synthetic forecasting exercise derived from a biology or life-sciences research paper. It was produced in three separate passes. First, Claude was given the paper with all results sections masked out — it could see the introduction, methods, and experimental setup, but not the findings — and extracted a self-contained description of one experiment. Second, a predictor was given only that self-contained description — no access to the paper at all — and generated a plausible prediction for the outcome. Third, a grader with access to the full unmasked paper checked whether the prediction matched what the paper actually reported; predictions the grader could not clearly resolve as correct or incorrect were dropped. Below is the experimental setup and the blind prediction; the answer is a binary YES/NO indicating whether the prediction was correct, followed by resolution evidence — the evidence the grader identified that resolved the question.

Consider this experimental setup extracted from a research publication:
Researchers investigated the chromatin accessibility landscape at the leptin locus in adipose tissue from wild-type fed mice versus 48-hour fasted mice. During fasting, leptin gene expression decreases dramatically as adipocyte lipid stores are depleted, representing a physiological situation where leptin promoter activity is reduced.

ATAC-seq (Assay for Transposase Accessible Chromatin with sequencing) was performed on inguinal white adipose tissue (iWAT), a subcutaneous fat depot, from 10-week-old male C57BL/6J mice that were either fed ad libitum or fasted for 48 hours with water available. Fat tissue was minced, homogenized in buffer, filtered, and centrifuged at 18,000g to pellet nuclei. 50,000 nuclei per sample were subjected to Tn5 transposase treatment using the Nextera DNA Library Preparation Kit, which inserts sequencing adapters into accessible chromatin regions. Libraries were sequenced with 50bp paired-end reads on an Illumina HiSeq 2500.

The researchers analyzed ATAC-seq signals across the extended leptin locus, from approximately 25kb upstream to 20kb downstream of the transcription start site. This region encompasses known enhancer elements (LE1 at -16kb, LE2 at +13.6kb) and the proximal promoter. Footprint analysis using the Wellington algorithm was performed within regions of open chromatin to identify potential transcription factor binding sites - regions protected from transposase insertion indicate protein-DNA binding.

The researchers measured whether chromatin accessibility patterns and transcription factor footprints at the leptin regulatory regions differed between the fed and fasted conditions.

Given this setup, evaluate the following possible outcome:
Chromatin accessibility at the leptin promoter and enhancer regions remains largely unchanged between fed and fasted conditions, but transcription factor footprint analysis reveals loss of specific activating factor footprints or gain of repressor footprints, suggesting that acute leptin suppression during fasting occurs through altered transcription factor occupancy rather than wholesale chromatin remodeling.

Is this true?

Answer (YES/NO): NO